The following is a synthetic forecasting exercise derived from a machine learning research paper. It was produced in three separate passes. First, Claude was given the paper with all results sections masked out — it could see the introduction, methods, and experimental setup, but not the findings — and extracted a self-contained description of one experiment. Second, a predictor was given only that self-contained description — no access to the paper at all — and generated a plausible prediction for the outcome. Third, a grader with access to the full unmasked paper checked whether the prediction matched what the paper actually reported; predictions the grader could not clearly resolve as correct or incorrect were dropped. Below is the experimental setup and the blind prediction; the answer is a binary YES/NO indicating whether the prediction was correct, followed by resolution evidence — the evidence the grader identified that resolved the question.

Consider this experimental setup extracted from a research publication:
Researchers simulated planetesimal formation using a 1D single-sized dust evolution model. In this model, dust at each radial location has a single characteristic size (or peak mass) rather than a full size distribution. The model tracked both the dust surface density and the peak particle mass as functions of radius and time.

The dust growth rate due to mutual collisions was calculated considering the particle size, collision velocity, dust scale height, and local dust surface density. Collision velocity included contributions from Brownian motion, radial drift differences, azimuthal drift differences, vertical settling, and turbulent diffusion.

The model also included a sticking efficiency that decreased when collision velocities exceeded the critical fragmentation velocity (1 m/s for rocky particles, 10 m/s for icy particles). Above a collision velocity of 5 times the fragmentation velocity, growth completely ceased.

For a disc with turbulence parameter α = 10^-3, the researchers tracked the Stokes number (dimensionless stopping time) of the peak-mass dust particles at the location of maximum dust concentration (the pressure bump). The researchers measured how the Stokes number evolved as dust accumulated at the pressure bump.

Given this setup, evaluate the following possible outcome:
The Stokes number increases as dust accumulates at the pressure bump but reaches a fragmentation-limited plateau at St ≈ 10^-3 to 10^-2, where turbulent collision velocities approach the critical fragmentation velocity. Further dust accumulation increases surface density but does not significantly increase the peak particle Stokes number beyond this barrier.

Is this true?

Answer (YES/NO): NO